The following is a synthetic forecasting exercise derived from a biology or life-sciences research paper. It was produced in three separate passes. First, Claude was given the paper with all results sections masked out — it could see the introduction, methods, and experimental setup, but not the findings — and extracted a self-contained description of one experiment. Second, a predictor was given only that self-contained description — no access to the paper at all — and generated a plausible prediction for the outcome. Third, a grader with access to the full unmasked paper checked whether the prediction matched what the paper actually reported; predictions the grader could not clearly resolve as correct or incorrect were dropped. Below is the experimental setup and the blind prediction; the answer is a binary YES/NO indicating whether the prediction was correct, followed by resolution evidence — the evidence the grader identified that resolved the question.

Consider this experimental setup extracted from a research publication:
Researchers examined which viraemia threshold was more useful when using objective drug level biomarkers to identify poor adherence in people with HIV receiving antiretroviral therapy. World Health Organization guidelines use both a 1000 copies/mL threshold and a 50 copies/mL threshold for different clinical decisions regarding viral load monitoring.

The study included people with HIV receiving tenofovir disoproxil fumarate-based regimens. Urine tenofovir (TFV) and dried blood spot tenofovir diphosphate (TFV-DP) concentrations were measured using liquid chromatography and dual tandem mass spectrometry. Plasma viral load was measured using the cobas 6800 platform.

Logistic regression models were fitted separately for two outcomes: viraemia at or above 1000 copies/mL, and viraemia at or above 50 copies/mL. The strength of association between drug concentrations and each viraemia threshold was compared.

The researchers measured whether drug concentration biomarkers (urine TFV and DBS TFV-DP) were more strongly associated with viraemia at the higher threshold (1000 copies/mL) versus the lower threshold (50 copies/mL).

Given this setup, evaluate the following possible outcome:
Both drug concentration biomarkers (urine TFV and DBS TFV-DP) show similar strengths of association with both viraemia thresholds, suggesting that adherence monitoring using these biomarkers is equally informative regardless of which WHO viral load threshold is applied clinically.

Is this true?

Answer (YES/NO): NO